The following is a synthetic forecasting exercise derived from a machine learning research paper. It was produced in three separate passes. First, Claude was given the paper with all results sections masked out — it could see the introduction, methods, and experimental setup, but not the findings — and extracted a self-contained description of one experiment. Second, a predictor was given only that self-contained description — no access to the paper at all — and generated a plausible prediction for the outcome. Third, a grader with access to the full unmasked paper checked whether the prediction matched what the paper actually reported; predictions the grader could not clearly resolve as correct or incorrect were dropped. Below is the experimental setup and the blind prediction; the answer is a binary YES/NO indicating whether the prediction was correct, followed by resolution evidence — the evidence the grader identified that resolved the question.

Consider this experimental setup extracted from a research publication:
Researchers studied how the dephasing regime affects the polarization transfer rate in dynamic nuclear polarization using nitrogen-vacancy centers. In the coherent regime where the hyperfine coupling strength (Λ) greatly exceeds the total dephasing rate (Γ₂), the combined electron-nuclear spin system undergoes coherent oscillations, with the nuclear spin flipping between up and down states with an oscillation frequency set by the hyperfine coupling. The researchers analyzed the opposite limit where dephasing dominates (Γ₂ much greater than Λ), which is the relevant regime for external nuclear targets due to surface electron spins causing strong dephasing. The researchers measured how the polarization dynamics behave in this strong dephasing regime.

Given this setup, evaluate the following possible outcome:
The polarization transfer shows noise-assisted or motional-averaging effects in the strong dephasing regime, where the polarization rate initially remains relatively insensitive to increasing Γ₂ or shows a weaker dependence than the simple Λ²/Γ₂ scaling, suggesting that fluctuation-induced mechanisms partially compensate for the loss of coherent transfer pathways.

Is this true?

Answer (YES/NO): NO